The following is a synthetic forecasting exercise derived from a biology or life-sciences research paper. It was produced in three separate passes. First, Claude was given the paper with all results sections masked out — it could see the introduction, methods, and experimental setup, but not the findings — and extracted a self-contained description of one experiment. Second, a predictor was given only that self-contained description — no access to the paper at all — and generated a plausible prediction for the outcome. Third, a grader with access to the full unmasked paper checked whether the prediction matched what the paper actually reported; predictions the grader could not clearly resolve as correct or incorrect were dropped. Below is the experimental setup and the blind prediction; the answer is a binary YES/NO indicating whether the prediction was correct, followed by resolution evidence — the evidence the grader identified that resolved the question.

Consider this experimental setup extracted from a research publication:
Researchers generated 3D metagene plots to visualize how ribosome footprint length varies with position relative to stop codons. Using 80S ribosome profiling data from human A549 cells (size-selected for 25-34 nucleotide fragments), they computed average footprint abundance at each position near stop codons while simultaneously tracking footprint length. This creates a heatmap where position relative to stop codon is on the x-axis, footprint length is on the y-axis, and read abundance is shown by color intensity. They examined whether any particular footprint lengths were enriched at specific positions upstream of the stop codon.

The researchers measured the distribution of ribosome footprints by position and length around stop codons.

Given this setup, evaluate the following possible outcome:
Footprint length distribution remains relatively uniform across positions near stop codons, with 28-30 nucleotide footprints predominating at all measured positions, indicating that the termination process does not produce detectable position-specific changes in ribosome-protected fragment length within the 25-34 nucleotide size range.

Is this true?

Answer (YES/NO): NO